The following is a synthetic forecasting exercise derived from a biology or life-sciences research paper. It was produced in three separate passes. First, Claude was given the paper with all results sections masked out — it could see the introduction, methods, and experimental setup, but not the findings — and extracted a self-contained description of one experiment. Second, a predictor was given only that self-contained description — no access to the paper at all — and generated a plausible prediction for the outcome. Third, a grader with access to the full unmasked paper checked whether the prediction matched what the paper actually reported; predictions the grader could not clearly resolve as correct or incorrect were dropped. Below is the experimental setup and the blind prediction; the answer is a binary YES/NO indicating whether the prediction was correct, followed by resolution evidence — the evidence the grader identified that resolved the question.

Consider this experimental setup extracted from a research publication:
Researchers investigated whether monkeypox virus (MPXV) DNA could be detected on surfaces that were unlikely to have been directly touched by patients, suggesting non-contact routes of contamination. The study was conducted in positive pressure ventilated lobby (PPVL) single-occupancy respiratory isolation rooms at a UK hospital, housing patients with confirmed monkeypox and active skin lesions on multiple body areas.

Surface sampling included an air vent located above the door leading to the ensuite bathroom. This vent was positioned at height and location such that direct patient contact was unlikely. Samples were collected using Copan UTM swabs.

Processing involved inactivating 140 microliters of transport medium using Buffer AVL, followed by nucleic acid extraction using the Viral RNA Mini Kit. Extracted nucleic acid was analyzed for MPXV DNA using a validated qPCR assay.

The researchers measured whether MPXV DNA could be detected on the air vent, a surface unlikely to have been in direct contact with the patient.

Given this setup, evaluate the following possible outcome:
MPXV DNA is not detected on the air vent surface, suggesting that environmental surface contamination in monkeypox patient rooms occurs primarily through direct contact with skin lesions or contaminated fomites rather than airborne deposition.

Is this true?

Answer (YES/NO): NO